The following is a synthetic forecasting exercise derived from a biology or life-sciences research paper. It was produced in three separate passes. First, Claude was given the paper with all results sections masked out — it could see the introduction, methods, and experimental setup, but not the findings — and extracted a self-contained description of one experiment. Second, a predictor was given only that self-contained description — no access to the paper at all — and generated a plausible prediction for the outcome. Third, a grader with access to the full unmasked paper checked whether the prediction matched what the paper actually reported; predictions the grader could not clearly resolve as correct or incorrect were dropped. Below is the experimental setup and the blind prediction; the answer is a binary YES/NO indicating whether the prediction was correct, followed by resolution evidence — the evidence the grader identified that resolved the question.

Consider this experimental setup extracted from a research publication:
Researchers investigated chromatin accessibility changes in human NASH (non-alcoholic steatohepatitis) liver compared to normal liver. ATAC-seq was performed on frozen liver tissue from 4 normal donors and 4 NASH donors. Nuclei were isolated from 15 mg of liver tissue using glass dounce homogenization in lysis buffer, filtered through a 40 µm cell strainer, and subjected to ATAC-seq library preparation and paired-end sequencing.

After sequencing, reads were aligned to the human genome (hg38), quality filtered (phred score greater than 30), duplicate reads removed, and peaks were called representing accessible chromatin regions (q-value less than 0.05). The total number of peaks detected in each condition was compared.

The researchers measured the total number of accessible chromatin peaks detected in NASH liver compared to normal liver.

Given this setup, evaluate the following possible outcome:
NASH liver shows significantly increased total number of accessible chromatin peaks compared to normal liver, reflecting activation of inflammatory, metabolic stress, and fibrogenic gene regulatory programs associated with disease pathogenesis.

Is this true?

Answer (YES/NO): NO